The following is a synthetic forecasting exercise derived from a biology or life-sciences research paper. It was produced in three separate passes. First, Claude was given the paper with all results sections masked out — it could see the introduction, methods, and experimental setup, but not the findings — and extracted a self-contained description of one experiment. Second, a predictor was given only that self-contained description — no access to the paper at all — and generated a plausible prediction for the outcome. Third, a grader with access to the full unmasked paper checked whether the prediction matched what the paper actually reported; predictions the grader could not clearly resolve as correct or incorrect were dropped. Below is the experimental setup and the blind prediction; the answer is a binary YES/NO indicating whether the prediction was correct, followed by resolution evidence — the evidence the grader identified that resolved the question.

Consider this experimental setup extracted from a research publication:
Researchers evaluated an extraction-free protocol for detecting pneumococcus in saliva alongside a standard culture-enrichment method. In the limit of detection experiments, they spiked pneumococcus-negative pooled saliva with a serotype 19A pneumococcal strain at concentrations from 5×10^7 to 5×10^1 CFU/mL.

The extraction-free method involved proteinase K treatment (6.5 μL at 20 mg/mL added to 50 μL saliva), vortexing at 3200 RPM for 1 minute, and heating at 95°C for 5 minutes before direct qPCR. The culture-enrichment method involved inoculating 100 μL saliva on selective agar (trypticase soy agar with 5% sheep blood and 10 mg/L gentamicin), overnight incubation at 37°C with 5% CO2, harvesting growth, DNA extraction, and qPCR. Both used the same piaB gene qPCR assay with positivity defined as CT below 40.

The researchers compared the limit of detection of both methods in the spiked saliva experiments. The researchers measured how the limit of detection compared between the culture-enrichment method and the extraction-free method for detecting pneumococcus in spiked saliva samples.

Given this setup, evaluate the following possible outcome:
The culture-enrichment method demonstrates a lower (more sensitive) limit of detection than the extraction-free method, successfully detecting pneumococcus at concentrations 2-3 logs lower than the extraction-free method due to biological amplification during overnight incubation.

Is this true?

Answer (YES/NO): YES